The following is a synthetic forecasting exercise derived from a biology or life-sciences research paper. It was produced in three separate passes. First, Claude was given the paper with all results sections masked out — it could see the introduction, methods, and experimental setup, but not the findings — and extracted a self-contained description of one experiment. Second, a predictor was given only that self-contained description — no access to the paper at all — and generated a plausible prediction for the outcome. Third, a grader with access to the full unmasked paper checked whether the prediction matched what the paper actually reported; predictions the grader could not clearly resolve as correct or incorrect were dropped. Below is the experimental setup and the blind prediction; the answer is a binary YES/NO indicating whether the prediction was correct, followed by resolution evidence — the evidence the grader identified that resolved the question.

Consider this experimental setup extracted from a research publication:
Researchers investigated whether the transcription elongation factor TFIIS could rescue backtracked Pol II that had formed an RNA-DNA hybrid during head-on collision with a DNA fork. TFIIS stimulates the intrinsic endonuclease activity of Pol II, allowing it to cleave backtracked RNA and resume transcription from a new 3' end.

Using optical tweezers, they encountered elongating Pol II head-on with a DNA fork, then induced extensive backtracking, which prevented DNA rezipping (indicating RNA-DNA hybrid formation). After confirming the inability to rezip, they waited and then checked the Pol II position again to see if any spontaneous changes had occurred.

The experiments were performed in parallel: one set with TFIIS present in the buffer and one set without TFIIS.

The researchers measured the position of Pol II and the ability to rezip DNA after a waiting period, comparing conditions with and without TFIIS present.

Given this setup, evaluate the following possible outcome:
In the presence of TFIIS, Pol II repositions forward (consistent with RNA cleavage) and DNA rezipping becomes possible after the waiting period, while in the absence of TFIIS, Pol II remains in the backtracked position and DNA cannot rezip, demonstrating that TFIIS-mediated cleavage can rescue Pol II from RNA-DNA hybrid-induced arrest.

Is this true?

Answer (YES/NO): YES